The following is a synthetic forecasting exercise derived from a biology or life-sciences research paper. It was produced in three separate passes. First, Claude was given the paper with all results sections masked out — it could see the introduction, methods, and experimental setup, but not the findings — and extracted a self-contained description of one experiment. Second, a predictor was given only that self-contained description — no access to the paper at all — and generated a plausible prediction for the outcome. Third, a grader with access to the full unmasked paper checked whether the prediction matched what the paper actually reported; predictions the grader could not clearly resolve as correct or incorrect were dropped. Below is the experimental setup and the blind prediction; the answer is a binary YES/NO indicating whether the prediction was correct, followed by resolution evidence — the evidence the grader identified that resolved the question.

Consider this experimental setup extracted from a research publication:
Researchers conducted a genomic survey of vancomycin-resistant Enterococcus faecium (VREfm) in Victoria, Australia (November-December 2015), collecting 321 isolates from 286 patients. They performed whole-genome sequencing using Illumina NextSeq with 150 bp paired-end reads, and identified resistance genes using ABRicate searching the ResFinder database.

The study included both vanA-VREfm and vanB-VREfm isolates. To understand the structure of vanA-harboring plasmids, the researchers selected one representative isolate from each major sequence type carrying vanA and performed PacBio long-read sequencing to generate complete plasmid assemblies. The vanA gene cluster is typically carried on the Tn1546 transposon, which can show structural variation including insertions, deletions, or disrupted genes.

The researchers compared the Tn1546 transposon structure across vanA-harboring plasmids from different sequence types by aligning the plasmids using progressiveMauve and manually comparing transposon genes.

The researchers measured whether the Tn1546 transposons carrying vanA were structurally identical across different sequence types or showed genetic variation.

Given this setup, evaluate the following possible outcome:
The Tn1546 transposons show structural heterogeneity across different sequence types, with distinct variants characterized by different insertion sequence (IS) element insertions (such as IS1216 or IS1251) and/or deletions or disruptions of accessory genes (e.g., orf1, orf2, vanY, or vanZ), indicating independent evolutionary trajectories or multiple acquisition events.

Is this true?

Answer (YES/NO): NO